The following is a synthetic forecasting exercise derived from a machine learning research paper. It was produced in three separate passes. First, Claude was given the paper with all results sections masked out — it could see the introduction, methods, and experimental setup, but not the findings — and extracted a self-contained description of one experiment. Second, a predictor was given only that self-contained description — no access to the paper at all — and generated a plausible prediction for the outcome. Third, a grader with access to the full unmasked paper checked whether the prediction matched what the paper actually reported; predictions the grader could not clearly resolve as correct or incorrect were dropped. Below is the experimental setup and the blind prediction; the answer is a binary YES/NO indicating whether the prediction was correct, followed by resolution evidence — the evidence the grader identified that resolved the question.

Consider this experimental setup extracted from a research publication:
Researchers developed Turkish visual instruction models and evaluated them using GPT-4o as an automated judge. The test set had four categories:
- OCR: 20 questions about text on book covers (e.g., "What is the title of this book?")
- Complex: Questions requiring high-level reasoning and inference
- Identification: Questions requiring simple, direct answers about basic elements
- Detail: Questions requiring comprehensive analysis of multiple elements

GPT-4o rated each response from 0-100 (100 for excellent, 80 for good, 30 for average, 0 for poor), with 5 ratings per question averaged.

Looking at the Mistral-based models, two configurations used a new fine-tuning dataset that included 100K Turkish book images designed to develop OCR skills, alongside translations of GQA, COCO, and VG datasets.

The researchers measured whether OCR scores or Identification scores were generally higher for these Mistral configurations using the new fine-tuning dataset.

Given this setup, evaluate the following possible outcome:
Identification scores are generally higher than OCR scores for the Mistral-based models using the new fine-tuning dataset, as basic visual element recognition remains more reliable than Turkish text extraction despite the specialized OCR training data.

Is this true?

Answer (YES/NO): NO